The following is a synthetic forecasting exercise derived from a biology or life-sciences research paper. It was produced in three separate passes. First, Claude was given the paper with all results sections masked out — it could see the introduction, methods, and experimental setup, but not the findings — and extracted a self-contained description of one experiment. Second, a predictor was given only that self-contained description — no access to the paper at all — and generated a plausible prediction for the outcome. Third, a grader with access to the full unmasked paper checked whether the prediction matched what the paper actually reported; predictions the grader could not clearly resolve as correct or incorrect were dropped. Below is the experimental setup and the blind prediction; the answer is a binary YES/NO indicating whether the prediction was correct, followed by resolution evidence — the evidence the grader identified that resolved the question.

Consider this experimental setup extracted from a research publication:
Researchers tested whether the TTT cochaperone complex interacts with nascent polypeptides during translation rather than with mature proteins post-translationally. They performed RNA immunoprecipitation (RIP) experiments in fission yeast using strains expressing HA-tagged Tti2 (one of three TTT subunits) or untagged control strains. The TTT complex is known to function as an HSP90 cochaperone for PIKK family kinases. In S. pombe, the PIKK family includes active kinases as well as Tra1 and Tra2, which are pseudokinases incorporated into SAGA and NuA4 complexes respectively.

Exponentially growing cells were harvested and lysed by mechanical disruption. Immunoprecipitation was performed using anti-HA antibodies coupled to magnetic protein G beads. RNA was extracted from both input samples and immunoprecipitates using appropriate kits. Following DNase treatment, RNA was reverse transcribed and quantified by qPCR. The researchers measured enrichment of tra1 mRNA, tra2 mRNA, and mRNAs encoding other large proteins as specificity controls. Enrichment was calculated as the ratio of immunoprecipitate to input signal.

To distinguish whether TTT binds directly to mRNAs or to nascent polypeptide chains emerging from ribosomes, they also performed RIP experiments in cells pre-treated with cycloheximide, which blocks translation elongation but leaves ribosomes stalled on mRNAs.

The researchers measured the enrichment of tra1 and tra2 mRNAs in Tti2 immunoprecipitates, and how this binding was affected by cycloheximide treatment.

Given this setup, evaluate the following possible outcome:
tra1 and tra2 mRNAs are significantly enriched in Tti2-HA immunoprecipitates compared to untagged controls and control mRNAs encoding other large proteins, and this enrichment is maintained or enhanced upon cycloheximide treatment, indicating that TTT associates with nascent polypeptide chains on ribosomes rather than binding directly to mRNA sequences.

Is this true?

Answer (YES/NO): NO